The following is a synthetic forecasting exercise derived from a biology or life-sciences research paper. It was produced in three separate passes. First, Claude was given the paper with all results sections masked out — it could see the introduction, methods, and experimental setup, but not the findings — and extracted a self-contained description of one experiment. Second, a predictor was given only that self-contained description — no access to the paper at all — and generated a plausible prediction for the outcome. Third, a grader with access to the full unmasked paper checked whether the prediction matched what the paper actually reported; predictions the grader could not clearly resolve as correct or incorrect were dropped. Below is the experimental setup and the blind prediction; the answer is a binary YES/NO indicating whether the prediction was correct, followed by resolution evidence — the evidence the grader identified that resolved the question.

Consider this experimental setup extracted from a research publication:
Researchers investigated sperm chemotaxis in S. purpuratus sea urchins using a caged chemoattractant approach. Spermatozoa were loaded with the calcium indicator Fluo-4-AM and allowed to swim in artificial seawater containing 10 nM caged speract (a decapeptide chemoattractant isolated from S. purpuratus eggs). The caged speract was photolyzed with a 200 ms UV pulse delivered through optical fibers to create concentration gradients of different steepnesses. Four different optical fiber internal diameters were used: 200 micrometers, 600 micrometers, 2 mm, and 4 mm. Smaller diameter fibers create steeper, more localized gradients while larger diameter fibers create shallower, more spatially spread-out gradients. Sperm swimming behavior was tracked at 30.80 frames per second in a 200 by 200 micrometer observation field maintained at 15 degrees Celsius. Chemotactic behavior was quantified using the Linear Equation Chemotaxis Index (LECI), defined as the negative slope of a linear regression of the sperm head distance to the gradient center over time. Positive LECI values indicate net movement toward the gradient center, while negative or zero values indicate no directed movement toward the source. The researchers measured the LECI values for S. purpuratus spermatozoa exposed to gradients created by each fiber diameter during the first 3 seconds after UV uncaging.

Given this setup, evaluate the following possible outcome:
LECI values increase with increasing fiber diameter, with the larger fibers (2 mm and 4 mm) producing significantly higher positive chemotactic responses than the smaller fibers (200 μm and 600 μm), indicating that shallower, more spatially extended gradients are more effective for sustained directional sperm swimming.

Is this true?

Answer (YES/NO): NO